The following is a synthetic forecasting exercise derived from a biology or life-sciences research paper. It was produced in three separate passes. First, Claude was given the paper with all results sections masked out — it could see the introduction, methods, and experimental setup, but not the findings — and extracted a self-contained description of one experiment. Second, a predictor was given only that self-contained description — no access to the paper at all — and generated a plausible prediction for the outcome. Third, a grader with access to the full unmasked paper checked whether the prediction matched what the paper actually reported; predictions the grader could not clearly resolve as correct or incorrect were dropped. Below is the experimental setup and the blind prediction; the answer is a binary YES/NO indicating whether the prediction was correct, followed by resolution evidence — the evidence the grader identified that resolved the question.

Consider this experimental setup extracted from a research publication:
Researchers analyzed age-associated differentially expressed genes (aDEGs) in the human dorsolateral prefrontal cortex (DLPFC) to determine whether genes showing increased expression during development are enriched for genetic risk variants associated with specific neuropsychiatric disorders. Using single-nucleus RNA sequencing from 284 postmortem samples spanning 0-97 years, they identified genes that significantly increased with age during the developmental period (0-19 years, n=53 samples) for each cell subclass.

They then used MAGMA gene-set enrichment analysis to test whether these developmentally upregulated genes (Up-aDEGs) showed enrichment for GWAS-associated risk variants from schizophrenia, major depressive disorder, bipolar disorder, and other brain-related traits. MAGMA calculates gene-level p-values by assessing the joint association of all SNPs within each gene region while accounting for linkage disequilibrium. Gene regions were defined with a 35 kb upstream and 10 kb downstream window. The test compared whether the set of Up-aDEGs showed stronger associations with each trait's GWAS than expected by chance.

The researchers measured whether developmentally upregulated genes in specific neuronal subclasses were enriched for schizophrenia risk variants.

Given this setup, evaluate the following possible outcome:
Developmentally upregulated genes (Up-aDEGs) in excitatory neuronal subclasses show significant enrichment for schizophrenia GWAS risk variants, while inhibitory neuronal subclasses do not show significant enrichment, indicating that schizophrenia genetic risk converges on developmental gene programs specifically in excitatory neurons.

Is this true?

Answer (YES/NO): NO